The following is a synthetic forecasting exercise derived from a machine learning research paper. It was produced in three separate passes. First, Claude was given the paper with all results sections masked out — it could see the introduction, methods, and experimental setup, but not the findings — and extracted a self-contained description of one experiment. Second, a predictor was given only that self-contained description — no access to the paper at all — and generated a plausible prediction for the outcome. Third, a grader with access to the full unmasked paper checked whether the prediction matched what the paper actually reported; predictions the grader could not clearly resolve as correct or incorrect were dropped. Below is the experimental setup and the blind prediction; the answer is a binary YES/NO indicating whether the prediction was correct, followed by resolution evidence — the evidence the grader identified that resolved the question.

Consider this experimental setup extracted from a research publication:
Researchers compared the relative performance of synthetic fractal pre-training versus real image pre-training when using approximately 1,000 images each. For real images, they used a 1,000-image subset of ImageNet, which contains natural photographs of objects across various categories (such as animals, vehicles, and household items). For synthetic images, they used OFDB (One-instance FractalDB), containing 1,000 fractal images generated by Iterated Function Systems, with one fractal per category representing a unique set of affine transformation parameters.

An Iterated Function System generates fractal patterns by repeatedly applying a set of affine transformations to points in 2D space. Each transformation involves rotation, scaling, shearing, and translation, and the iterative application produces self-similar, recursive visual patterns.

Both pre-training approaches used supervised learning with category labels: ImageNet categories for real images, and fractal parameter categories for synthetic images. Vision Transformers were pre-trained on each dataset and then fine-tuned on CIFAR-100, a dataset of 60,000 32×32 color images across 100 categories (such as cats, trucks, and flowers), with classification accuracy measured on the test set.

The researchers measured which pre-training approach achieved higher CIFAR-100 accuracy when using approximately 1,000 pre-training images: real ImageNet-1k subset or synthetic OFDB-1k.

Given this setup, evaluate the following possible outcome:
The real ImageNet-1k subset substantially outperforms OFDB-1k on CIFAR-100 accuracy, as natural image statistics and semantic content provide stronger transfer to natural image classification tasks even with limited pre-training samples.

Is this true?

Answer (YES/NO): NO